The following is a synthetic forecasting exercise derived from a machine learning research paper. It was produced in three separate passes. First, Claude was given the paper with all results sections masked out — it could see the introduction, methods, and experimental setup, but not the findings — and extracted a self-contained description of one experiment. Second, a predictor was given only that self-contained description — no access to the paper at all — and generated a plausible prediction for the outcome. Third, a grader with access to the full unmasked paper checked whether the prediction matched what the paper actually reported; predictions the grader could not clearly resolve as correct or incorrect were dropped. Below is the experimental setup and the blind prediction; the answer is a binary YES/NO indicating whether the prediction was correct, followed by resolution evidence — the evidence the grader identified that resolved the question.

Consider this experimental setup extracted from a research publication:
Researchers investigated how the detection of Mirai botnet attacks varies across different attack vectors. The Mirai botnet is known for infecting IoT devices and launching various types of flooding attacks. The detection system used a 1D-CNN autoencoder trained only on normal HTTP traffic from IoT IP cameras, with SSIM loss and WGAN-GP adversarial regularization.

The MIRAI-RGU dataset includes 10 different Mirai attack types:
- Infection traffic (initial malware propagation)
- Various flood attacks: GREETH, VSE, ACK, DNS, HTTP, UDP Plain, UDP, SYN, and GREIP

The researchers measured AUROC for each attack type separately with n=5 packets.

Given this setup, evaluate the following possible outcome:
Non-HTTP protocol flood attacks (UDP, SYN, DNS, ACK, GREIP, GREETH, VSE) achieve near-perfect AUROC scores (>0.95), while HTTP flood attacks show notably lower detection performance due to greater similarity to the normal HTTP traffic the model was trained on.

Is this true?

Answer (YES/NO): NO